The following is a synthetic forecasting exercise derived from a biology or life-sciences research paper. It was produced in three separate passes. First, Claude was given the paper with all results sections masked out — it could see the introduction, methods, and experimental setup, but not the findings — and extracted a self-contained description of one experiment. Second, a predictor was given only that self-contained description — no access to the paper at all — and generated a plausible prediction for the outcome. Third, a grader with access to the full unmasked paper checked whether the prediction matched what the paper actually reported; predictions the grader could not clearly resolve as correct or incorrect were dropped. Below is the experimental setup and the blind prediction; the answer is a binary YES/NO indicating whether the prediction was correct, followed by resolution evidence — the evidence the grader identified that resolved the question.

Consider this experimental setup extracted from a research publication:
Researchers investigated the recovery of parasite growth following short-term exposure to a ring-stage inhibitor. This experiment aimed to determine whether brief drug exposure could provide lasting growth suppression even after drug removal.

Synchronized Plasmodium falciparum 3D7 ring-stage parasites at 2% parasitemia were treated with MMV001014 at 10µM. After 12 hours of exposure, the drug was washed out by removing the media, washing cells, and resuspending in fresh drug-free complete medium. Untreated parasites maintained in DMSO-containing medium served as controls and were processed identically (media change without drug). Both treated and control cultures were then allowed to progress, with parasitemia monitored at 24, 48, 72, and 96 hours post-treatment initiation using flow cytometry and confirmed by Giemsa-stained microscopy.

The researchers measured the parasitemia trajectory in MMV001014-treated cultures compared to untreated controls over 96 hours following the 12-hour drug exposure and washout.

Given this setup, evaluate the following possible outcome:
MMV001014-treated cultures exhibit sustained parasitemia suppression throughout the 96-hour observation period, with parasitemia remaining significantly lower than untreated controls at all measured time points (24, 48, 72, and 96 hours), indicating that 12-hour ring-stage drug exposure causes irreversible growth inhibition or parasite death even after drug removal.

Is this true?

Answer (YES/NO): YES